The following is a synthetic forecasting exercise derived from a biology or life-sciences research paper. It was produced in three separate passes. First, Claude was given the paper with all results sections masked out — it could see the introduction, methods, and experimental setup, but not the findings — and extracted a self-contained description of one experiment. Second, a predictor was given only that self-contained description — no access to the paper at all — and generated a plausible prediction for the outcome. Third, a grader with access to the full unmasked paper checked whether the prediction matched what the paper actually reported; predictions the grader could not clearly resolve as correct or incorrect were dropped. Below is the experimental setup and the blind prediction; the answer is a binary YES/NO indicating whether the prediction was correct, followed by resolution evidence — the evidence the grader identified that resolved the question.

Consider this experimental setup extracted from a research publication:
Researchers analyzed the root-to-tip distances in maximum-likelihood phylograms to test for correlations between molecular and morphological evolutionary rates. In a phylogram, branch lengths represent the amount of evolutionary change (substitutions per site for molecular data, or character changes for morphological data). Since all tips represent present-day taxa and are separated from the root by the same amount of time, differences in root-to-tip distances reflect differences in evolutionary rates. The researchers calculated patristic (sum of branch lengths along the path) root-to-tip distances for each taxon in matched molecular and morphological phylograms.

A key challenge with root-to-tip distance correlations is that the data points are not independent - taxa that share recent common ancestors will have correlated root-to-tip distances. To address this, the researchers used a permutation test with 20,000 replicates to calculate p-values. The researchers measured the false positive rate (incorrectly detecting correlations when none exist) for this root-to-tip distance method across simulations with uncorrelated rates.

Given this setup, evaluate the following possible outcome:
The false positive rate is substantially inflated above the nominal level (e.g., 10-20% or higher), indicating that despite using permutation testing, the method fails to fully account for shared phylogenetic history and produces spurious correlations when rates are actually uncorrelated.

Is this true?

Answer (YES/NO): NO